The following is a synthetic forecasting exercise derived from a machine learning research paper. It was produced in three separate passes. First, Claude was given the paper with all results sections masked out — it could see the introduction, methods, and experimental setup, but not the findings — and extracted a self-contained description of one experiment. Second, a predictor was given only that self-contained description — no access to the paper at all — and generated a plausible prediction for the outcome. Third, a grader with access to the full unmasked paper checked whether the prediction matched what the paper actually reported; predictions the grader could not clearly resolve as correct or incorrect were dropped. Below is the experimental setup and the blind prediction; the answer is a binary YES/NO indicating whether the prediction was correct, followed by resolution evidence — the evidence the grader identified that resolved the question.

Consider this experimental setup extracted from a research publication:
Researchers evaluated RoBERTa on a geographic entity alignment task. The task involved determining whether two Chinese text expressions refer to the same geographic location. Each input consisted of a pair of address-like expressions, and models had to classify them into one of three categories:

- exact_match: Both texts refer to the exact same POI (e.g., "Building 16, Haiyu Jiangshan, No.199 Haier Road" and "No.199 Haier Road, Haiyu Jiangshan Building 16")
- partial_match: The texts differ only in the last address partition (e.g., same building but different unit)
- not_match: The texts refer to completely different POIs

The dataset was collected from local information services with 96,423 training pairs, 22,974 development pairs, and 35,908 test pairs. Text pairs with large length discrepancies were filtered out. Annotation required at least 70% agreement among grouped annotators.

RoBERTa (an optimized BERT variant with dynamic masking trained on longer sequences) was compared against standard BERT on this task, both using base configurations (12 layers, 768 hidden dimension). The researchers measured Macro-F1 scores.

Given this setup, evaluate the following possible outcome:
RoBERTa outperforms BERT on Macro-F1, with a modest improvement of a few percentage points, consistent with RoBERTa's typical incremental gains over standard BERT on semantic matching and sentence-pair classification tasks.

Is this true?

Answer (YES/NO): NO